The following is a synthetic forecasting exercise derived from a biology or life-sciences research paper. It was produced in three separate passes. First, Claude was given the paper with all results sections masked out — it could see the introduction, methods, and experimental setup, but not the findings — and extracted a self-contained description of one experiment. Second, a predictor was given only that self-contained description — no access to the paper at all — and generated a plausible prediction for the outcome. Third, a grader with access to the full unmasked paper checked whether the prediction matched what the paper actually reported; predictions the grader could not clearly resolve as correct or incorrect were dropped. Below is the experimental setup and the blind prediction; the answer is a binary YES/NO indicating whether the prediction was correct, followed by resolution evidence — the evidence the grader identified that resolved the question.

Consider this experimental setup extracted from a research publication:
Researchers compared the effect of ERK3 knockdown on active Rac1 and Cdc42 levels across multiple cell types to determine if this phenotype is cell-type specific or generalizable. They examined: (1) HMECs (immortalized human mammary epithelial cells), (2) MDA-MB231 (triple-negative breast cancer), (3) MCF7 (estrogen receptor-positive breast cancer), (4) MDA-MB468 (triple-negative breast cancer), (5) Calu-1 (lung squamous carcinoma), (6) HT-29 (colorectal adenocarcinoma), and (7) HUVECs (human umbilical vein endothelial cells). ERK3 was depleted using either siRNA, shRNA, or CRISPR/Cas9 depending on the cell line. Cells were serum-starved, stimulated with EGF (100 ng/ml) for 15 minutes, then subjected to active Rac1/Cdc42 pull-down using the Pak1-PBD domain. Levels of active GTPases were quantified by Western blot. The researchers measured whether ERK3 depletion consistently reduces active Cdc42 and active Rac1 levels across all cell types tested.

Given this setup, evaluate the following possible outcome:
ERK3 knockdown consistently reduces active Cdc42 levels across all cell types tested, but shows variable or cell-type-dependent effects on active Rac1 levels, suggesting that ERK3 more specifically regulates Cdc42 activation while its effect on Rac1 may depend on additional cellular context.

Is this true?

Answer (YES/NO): NO